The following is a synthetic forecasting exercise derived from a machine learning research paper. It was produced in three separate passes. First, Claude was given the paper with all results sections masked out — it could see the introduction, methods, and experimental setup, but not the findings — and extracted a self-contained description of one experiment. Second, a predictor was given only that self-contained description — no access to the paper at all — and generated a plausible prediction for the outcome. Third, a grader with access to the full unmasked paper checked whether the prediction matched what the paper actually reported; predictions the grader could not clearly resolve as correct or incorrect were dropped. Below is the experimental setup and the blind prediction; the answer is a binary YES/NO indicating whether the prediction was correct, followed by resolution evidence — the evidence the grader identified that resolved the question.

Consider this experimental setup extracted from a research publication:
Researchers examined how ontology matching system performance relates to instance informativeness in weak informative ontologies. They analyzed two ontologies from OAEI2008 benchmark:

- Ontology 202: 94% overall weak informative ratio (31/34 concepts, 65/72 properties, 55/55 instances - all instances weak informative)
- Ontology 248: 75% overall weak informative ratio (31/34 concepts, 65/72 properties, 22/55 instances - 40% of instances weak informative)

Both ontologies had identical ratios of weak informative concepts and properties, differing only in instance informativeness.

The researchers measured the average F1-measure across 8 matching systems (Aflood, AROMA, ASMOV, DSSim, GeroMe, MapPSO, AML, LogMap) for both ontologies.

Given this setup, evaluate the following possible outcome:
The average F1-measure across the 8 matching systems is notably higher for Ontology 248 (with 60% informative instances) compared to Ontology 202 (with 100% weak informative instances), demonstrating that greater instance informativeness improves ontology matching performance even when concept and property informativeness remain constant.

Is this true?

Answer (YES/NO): NO